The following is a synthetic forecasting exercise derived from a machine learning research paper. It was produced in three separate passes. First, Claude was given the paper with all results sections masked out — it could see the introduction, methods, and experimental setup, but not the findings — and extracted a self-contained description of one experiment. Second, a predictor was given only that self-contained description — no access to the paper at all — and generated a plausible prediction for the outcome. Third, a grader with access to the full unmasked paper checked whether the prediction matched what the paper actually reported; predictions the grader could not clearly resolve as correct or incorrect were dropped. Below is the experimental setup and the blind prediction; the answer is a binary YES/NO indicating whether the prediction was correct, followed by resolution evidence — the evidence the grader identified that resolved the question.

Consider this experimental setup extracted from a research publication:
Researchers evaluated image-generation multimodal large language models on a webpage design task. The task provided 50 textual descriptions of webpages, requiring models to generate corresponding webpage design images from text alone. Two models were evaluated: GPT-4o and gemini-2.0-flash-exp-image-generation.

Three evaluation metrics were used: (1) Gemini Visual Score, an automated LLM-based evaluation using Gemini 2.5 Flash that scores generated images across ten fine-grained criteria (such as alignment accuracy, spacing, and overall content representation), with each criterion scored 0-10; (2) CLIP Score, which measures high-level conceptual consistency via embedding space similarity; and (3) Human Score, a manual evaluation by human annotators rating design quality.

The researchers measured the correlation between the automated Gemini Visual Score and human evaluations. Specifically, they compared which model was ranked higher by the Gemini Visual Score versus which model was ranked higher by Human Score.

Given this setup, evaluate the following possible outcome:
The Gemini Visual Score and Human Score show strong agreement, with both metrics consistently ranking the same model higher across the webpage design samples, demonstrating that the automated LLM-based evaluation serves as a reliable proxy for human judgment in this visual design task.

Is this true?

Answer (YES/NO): YES